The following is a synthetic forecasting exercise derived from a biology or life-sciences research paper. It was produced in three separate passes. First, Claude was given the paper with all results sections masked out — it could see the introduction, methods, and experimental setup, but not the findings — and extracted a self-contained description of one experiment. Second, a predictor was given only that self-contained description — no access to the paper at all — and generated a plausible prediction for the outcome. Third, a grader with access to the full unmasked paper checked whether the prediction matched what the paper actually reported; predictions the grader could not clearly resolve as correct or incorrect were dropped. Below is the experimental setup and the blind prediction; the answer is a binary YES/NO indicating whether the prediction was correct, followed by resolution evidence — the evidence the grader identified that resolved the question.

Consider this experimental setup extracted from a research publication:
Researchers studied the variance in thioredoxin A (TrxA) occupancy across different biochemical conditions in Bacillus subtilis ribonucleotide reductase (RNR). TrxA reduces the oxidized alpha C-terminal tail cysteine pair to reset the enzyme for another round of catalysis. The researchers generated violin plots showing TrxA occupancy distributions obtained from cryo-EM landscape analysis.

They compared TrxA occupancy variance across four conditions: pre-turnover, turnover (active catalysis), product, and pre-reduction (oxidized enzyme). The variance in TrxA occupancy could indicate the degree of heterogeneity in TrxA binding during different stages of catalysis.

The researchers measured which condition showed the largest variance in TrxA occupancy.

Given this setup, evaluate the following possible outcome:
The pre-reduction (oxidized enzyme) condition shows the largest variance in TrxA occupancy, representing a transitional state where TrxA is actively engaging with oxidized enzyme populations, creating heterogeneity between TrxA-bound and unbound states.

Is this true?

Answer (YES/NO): NO